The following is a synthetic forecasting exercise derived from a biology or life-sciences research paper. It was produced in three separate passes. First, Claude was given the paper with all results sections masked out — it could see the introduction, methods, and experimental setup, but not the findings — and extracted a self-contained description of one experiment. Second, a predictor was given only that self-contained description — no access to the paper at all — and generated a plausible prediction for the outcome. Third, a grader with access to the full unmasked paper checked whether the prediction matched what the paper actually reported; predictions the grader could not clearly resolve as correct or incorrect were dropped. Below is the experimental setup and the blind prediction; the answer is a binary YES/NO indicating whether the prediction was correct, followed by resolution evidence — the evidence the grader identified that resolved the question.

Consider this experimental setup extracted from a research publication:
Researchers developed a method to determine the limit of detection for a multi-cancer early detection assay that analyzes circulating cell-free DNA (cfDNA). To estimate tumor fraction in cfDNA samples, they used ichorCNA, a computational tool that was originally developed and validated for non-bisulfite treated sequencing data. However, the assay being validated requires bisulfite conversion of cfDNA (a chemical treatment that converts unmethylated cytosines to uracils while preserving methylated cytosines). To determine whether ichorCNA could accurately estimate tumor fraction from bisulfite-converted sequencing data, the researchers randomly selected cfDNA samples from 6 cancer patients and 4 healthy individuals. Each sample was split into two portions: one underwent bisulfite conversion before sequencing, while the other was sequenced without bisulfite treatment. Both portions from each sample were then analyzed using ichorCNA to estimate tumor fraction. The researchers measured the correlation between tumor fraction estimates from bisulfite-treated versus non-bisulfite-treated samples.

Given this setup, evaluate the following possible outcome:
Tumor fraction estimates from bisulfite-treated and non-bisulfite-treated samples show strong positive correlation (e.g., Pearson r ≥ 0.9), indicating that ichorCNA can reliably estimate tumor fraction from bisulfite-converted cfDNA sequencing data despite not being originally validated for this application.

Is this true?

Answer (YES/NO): YES